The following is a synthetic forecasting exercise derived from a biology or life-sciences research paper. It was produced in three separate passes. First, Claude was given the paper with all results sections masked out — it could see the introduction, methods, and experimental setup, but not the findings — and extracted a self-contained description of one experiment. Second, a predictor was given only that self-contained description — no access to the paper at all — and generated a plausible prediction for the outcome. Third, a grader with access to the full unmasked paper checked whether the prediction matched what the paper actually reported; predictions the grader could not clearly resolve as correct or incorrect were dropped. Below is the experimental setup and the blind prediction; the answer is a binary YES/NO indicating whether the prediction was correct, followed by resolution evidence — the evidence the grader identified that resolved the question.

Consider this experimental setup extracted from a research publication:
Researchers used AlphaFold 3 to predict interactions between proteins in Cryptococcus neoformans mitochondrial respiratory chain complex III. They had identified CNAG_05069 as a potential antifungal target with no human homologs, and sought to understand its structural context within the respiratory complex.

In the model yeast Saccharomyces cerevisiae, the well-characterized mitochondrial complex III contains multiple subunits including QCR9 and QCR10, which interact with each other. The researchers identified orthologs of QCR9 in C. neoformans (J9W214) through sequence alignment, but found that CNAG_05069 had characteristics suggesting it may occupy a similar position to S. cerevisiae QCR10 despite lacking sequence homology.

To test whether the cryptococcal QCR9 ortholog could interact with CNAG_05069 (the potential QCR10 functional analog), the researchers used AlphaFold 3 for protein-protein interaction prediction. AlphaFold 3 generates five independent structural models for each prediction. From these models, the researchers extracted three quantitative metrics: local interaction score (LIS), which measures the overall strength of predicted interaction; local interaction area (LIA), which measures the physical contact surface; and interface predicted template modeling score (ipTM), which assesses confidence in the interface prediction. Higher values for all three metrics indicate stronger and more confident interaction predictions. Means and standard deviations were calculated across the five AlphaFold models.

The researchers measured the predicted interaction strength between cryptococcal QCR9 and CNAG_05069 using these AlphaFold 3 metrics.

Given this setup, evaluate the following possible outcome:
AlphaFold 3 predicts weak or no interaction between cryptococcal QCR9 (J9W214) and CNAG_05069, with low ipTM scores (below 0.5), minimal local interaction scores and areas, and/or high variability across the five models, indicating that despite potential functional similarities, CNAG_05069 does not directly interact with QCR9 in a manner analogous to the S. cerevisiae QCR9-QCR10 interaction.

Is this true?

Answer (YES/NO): NO